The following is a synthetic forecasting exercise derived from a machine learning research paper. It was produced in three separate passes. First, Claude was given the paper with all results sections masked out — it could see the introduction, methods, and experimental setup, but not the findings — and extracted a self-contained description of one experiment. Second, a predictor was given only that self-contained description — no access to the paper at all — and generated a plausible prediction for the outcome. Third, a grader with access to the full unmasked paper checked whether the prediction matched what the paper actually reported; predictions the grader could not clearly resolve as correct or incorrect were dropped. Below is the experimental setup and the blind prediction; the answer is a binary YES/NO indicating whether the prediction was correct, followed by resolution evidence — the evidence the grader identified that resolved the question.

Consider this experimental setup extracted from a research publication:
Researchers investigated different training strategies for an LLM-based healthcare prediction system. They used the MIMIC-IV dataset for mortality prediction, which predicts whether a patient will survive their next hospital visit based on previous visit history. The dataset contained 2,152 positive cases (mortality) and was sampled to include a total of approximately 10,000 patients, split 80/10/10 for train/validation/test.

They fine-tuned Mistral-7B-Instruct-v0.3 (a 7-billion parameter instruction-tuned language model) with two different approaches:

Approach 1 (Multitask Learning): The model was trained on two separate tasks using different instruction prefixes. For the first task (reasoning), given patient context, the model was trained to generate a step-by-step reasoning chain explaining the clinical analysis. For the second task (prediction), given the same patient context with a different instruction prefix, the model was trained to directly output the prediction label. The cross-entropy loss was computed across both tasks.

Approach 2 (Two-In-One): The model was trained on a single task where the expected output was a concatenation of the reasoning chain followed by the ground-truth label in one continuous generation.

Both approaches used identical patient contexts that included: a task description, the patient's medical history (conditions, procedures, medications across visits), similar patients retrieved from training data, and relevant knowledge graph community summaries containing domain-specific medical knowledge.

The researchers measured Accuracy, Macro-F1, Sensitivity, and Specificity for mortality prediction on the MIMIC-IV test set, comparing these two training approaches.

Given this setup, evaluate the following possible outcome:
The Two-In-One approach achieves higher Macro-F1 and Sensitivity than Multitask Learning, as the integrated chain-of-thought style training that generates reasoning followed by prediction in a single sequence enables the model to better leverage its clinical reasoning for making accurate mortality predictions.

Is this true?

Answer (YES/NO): NO